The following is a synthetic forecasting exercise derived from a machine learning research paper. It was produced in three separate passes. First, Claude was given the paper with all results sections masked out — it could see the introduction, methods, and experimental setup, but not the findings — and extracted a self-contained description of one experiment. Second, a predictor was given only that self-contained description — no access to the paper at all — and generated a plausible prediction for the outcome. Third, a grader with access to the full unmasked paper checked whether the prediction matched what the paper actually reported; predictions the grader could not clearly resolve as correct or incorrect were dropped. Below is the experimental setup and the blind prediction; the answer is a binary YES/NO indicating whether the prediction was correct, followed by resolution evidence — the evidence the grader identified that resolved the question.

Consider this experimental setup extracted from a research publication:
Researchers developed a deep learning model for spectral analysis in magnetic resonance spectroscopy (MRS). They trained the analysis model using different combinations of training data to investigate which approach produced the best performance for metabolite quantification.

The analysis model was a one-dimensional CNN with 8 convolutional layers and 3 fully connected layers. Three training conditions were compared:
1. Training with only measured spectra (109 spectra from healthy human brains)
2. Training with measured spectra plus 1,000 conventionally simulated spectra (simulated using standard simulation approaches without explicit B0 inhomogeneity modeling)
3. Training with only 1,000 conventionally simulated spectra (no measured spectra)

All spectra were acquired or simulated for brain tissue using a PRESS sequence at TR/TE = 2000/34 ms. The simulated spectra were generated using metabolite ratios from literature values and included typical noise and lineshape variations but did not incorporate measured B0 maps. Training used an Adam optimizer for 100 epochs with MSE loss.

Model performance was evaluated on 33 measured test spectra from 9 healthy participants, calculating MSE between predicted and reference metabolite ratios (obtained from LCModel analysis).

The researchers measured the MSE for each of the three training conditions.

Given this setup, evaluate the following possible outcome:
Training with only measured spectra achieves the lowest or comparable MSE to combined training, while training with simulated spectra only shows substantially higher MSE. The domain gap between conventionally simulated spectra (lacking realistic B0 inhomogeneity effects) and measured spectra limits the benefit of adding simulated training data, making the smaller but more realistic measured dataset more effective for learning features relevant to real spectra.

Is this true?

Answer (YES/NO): NO